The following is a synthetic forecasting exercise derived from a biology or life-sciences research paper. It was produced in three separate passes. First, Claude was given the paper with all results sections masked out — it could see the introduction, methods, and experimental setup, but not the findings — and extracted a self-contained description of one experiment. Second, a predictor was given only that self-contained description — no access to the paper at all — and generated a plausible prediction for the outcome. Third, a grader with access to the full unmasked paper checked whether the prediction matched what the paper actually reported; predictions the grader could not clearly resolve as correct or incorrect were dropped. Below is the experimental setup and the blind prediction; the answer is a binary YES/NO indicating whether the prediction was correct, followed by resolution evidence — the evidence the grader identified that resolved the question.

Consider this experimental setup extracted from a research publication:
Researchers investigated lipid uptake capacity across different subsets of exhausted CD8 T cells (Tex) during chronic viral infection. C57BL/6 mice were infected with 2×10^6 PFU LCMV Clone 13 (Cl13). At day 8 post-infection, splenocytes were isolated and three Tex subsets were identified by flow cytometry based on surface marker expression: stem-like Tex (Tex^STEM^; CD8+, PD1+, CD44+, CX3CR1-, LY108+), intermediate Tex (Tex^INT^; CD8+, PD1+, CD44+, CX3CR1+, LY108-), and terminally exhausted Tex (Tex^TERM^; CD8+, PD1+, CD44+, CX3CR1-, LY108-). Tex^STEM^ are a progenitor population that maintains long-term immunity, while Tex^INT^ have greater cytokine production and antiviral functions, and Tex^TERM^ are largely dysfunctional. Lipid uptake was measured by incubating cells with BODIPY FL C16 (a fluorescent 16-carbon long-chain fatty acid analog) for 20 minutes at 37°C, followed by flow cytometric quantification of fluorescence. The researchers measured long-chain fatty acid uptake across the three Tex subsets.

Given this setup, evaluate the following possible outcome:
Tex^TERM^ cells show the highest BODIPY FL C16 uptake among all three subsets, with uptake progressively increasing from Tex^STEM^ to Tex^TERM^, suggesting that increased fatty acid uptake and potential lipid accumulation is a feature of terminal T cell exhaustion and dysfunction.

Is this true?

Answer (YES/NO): NO